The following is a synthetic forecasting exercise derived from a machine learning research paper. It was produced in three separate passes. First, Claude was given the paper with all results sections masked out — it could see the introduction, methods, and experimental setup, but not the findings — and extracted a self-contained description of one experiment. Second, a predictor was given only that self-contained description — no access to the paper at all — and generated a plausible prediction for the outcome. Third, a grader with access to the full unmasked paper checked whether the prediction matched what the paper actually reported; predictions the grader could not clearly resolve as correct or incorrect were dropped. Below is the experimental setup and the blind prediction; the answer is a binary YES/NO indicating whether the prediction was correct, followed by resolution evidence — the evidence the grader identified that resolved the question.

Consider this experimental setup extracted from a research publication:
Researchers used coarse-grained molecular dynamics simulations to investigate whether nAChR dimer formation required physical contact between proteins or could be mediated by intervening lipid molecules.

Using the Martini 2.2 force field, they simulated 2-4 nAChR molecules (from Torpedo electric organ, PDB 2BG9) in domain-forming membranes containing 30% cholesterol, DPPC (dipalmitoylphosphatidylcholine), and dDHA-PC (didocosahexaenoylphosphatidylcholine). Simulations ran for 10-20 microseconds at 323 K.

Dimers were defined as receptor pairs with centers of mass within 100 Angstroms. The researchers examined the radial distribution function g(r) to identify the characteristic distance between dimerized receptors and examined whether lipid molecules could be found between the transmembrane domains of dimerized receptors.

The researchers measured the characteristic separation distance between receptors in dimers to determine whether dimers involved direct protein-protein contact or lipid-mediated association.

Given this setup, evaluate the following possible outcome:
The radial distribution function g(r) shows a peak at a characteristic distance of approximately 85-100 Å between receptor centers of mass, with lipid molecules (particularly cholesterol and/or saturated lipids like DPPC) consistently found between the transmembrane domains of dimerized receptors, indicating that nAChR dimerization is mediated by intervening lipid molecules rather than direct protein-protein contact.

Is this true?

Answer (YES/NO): NO